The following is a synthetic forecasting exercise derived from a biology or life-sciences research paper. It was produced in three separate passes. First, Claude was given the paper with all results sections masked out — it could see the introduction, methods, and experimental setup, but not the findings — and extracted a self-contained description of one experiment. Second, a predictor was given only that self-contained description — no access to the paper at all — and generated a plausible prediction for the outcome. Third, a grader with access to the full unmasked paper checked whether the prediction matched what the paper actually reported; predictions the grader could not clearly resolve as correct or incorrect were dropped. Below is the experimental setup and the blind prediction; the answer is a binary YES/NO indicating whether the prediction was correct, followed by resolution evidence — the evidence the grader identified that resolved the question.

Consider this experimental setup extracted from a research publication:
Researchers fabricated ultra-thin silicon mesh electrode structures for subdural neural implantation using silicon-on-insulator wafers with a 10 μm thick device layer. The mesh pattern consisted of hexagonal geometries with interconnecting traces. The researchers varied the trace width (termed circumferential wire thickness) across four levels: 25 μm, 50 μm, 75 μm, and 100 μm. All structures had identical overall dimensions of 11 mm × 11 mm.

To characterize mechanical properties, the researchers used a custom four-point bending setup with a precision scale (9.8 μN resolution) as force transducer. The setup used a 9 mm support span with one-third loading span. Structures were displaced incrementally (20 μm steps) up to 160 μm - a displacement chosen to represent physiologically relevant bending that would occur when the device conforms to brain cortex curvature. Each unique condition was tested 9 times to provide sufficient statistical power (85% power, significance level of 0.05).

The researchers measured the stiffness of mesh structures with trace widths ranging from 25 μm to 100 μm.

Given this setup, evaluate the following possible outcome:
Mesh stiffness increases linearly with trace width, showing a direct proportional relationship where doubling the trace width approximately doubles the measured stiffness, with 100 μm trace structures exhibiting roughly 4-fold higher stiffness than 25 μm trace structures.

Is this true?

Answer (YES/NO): NO